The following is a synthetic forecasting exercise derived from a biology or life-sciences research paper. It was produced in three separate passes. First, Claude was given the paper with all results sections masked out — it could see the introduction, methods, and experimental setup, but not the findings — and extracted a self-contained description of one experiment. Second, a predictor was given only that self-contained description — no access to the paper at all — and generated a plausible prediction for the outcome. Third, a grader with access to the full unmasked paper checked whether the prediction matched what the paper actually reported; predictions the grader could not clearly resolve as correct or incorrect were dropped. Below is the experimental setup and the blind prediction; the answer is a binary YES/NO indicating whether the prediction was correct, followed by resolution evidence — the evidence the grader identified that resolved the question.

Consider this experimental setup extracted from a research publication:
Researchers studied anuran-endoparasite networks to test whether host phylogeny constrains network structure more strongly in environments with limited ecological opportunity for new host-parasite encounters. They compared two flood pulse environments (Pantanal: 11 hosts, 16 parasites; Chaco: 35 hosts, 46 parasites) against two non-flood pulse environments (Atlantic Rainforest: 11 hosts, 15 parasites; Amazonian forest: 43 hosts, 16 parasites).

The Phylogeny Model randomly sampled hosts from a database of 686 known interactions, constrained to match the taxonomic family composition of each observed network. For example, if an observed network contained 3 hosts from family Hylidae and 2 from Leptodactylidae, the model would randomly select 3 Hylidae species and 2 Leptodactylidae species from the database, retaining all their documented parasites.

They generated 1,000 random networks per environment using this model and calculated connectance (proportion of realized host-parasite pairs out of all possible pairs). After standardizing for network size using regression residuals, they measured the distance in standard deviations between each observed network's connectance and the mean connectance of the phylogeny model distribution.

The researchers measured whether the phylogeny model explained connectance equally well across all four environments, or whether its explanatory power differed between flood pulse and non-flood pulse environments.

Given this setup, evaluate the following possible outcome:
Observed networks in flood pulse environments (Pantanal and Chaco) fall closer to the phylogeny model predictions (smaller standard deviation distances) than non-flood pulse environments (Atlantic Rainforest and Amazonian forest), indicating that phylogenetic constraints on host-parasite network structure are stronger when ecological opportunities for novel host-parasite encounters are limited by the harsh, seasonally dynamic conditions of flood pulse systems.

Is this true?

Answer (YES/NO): NO